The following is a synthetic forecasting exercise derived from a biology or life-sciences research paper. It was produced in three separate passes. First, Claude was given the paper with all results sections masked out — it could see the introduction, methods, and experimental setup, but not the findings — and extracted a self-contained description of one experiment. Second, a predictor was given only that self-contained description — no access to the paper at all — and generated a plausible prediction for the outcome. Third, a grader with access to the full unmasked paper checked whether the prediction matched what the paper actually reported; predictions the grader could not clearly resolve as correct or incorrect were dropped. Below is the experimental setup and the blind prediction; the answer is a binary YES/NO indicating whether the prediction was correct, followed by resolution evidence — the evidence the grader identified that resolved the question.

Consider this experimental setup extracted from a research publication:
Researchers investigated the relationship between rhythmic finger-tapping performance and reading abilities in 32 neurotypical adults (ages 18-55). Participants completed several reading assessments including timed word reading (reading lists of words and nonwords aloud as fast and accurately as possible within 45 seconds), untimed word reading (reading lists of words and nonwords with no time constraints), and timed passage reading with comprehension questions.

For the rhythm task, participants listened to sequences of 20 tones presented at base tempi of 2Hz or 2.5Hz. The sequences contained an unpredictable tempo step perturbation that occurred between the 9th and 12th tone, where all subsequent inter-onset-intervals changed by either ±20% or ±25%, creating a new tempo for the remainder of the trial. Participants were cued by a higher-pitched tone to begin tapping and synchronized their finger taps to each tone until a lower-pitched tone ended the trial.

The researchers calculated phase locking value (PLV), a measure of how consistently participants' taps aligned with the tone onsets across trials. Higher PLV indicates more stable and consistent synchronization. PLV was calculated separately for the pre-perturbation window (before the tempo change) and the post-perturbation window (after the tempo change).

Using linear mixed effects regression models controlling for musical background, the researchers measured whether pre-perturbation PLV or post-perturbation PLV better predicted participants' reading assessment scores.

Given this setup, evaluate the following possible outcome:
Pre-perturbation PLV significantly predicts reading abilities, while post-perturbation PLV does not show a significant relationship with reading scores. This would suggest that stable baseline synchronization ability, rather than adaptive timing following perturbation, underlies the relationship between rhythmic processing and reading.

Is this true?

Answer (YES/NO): NO